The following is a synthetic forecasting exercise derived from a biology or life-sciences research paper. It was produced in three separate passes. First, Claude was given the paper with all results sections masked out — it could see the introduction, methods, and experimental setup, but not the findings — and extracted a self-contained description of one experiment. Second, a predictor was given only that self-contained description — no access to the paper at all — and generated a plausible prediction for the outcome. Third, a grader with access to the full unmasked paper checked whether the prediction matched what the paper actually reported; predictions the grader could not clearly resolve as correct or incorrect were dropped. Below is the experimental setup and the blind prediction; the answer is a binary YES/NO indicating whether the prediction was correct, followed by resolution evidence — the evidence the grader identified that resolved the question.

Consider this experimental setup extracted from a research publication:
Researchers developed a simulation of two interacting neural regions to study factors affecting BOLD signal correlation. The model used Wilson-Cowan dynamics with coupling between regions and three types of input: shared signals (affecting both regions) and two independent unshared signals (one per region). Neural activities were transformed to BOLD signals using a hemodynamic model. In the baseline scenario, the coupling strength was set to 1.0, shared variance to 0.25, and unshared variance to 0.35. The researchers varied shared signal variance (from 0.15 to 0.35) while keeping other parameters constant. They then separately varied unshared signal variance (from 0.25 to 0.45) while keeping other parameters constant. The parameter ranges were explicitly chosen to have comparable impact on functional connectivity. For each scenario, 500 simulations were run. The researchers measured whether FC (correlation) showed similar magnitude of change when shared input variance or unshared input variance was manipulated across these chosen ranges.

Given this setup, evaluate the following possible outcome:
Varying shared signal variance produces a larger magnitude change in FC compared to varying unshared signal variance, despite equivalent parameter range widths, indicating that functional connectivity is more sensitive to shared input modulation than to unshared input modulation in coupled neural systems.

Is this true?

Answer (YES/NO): NO